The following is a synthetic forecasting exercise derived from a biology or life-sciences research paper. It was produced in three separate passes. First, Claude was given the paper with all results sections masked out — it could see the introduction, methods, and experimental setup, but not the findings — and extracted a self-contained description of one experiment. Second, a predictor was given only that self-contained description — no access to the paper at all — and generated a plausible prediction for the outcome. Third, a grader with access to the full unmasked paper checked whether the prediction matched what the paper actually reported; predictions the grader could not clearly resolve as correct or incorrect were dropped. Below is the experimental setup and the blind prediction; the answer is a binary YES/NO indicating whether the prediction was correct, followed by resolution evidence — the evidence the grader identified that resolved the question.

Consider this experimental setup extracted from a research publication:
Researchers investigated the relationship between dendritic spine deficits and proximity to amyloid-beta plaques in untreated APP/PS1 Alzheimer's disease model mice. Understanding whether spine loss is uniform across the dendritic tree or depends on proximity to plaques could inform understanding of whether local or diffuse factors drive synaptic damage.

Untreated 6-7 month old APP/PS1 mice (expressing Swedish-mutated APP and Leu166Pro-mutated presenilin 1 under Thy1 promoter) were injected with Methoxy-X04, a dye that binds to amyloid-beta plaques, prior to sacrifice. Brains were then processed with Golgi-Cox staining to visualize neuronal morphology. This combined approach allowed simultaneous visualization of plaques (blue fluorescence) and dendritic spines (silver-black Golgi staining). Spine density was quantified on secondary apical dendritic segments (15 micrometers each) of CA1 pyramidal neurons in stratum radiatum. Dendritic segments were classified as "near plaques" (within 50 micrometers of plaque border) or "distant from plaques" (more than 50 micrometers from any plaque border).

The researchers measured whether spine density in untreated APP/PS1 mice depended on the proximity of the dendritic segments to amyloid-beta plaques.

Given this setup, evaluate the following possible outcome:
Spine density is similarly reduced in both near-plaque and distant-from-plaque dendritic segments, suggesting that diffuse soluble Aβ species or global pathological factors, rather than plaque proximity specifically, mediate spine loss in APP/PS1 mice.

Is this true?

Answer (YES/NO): NO